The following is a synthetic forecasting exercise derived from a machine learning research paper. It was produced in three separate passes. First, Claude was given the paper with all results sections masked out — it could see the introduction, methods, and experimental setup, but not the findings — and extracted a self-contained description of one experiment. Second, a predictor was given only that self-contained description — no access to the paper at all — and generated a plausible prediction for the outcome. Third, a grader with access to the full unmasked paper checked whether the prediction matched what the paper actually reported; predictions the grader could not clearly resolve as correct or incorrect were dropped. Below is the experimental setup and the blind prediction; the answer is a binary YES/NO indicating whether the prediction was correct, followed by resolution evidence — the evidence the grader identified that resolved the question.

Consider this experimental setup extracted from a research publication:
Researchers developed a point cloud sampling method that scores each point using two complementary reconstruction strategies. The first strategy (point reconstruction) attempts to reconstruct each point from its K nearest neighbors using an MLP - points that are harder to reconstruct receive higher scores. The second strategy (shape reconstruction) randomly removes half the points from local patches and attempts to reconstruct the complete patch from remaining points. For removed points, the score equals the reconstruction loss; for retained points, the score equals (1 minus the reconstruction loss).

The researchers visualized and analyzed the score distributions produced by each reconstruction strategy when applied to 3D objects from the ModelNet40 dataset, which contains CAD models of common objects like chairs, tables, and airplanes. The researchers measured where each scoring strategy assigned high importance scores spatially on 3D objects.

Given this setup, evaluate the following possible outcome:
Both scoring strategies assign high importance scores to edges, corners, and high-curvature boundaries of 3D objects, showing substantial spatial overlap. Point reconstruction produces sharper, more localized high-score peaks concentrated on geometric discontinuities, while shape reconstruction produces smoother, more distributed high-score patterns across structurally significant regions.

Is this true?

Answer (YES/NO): NO